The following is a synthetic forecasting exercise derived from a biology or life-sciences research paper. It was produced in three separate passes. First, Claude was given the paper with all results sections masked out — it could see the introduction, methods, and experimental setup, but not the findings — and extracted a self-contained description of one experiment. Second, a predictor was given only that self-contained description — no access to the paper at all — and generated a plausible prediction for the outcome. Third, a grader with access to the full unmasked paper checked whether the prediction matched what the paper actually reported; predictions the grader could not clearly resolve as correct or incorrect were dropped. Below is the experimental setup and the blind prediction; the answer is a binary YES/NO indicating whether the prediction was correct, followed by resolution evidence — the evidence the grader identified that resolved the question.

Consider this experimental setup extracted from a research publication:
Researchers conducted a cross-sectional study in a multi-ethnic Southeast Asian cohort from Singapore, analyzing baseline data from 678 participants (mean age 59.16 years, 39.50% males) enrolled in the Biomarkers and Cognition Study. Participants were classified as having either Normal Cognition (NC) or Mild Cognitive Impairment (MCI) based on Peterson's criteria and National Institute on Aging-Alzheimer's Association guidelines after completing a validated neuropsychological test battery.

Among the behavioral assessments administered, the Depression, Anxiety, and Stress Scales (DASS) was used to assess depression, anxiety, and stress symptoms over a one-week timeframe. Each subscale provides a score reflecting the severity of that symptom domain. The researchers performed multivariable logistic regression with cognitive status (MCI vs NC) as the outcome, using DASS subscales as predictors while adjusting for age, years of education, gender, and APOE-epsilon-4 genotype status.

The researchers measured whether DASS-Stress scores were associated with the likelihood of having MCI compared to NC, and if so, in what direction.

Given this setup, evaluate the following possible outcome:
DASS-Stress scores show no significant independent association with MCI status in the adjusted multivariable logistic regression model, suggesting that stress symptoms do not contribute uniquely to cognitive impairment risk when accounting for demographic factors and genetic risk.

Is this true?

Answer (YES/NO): NO